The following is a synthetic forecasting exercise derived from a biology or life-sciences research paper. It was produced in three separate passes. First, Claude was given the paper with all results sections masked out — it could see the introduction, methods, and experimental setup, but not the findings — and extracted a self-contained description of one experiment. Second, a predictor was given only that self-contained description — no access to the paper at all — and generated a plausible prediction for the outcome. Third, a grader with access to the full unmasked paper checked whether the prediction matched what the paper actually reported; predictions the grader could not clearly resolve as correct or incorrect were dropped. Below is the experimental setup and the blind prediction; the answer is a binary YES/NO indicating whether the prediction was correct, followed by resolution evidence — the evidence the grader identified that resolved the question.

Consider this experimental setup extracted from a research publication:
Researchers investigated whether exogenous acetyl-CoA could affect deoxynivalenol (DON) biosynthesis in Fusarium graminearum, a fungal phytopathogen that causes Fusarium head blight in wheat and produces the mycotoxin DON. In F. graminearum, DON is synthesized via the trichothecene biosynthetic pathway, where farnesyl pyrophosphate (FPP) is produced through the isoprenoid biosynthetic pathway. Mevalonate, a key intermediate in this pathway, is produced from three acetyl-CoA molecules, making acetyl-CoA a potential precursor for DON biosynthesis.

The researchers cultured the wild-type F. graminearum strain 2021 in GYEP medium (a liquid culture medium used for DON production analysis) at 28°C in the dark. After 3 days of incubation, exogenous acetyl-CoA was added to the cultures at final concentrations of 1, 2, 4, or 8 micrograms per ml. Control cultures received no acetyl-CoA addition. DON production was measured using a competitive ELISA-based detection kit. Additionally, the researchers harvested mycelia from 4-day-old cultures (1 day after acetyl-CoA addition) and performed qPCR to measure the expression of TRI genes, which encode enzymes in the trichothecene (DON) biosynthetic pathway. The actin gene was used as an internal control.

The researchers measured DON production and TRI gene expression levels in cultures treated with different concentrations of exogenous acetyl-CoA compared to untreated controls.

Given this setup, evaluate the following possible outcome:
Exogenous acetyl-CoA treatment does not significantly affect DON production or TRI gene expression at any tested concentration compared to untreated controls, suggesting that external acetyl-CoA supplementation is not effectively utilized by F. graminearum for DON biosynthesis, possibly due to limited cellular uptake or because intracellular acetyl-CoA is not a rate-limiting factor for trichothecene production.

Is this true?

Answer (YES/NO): NO